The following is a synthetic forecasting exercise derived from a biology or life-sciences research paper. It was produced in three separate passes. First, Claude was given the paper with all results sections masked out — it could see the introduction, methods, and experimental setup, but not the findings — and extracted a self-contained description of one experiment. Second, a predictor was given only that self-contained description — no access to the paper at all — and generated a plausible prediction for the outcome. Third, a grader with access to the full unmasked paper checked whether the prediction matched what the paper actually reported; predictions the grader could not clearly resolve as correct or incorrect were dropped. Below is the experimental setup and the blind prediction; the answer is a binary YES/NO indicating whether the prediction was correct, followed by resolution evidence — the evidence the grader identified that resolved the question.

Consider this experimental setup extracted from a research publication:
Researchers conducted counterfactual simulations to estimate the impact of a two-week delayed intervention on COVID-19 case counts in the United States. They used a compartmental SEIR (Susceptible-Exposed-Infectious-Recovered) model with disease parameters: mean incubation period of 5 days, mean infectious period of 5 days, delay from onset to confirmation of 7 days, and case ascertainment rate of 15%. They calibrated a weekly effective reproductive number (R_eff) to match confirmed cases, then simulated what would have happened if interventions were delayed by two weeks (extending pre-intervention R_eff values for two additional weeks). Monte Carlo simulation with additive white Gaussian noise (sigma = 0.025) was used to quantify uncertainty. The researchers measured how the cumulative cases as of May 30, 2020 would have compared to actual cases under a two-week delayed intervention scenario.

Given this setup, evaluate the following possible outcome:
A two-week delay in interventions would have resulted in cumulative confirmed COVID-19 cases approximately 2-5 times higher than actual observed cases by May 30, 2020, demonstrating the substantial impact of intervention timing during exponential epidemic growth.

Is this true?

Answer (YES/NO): YES